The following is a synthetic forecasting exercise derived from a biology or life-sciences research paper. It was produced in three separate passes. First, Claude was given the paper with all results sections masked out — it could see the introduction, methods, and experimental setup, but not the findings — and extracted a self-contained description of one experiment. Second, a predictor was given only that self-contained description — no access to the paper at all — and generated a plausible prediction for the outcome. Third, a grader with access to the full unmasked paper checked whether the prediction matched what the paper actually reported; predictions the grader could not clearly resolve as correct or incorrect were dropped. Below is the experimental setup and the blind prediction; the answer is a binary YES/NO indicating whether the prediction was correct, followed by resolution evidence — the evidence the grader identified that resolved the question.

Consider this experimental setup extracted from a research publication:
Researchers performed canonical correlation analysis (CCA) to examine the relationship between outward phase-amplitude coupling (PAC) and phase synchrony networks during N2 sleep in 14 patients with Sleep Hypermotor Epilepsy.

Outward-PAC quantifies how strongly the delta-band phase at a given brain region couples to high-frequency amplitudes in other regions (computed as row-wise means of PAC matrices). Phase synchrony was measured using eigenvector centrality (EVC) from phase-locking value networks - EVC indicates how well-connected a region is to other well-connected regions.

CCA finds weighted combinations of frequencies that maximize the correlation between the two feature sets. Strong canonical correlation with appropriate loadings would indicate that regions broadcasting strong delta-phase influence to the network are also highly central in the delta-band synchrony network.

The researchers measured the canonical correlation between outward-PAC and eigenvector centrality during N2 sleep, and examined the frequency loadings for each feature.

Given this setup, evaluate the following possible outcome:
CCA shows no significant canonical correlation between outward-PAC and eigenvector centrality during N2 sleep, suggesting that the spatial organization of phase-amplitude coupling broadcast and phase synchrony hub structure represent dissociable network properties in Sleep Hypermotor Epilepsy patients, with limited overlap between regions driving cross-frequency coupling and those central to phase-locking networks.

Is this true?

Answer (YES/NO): NO